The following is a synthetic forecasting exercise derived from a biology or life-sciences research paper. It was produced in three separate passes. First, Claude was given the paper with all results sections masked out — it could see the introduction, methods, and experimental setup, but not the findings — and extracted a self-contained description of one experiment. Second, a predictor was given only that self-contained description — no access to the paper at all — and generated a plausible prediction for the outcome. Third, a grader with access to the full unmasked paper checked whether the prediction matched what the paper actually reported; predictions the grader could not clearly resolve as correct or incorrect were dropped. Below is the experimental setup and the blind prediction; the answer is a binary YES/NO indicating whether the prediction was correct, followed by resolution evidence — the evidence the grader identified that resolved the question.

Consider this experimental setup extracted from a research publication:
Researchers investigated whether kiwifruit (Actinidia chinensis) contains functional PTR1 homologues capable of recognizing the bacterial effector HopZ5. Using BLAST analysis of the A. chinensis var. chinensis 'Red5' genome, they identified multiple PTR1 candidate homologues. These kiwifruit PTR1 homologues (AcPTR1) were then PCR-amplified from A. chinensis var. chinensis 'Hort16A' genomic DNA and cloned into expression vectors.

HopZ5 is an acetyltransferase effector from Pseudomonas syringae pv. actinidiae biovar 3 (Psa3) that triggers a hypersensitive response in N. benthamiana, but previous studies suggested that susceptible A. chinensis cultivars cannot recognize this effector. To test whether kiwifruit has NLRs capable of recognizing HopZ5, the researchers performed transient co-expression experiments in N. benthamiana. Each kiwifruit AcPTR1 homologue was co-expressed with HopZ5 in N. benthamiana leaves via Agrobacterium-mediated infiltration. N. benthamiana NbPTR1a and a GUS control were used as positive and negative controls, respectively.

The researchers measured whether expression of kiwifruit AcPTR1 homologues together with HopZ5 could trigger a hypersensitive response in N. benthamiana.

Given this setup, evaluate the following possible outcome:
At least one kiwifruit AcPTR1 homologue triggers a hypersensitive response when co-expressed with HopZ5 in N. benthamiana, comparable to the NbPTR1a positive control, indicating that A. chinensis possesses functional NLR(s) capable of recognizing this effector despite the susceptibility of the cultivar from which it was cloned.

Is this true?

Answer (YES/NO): NO